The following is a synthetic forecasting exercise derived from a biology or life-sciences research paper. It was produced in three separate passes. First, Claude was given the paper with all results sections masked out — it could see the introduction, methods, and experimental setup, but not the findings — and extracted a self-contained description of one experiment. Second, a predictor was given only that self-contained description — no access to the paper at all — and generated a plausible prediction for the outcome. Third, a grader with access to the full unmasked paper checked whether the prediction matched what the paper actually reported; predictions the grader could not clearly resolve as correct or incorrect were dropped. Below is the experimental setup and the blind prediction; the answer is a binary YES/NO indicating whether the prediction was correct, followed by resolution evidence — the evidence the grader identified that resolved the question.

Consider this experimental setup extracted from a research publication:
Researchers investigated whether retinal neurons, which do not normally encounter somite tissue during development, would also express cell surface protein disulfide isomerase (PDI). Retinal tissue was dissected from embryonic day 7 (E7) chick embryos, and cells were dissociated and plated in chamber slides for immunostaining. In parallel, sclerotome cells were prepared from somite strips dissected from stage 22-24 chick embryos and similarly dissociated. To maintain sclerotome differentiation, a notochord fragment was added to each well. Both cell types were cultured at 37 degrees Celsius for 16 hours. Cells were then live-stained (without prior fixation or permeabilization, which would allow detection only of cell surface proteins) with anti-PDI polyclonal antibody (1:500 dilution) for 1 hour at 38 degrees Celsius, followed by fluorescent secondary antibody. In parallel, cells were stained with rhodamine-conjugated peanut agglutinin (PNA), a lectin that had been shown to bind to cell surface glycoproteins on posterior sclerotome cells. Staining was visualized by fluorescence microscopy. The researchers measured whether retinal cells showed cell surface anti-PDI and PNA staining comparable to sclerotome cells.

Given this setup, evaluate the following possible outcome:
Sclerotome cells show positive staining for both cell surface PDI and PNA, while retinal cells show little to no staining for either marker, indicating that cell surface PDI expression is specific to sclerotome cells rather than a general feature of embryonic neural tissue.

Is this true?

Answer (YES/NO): NO